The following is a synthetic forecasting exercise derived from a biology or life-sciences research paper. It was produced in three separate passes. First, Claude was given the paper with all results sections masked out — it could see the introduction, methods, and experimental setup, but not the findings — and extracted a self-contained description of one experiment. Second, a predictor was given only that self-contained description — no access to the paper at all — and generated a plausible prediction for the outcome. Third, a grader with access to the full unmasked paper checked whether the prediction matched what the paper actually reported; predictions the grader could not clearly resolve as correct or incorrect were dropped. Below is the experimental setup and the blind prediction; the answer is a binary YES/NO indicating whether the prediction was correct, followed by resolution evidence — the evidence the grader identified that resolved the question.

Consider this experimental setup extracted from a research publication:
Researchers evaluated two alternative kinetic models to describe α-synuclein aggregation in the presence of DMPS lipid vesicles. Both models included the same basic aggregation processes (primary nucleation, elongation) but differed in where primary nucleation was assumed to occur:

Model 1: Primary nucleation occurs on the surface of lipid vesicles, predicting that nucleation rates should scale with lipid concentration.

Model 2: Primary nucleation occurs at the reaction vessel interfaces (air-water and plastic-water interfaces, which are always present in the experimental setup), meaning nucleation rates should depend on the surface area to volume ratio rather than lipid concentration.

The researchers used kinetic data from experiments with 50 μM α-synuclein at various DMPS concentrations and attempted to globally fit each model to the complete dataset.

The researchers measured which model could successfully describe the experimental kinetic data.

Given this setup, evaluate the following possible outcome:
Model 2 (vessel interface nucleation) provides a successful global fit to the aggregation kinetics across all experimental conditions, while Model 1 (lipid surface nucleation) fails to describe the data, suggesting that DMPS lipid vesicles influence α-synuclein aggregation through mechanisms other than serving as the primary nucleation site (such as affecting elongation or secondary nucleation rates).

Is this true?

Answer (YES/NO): YES